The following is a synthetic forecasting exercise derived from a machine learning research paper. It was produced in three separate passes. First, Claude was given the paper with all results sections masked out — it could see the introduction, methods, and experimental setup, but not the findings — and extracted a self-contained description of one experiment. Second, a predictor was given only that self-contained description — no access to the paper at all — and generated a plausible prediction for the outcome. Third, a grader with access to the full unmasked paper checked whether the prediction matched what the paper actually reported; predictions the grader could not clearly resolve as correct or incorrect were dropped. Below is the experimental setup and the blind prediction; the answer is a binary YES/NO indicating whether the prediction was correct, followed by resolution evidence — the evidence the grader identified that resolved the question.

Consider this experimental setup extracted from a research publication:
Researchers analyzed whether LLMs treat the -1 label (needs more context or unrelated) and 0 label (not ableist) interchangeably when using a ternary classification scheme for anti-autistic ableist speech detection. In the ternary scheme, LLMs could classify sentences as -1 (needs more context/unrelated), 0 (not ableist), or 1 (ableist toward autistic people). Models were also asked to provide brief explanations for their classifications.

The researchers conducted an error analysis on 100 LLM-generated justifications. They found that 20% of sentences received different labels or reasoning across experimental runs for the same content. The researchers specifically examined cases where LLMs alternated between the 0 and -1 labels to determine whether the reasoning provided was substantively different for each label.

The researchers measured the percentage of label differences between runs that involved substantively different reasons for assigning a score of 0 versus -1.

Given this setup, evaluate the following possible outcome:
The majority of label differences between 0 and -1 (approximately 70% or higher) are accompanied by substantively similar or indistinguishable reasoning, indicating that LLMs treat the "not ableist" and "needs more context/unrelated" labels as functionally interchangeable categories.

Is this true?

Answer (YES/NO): YES